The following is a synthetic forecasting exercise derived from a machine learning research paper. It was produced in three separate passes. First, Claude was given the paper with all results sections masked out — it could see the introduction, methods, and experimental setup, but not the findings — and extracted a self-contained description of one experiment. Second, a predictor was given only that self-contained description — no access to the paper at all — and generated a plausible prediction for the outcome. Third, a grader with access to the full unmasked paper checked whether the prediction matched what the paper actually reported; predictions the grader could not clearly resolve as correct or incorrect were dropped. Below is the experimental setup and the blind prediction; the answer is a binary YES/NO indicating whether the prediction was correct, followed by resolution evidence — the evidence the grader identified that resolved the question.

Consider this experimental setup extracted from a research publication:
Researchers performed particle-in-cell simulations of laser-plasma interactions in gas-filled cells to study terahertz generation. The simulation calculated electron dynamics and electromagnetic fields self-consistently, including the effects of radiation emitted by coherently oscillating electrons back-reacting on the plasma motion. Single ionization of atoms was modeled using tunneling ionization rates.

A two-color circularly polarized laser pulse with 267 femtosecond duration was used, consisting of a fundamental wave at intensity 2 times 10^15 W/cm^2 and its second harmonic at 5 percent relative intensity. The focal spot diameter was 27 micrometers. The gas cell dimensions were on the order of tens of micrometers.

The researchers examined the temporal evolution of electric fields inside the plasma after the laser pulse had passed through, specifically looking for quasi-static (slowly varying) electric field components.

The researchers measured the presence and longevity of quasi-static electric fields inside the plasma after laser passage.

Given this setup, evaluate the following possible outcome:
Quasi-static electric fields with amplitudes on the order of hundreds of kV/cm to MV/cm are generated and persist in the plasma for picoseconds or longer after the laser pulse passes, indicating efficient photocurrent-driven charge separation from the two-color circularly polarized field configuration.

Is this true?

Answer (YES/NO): NO